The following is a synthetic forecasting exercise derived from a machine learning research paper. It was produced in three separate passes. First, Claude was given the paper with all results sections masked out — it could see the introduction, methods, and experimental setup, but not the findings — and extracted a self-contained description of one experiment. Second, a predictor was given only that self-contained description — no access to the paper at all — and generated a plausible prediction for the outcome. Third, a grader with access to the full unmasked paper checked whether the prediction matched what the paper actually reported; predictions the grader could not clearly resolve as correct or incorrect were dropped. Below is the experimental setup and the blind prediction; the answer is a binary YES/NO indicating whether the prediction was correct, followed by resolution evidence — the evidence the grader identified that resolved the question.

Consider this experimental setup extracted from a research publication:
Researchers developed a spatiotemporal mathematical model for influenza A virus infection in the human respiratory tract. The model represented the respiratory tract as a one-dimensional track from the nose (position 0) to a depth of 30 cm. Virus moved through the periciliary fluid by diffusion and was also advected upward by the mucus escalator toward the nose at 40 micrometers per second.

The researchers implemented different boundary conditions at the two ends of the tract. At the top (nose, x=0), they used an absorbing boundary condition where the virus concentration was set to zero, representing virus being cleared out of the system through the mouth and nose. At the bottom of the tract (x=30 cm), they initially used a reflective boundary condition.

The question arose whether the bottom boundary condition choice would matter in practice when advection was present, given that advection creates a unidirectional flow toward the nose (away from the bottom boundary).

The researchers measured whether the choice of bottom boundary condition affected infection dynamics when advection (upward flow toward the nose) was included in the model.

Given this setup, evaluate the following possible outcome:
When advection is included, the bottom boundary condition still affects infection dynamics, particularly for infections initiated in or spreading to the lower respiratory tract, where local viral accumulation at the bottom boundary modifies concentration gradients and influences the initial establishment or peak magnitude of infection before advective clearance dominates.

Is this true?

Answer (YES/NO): NO